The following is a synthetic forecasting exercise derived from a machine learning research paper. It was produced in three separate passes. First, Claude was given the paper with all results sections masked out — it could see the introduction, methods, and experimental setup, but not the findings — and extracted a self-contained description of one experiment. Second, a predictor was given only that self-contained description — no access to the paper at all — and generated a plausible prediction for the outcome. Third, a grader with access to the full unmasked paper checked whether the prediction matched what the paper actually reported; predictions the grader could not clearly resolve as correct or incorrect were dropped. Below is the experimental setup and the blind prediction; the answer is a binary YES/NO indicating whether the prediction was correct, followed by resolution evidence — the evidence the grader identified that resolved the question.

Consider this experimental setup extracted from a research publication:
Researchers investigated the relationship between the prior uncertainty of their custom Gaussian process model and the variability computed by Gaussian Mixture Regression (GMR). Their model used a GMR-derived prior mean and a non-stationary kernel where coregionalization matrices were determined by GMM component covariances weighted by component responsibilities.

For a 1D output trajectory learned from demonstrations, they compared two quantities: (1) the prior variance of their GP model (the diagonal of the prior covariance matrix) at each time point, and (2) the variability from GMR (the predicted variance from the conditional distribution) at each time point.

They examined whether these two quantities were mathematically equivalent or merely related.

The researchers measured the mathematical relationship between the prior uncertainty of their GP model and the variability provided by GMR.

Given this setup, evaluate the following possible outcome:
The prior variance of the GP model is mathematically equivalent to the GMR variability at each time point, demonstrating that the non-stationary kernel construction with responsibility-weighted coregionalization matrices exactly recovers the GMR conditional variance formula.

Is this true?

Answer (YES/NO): NO